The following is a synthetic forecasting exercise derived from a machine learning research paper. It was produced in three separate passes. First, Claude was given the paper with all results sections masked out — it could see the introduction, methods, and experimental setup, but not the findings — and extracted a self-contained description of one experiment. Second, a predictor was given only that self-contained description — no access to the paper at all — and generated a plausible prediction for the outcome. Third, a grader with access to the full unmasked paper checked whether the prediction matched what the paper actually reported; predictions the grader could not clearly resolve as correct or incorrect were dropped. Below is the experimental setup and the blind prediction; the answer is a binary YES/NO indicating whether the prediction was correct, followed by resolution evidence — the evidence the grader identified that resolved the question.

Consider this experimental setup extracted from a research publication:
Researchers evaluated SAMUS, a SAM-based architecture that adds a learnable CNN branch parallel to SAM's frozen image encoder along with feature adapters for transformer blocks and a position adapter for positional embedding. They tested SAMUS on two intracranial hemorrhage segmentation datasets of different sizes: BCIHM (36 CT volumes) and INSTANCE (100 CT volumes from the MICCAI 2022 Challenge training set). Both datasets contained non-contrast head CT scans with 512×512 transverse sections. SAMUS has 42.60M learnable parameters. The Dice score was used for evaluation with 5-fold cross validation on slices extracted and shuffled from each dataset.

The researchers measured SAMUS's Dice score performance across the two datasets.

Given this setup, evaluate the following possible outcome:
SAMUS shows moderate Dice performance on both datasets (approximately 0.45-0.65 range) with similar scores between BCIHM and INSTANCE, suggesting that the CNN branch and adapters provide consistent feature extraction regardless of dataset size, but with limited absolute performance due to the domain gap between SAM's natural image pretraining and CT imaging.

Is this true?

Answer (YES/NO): NO